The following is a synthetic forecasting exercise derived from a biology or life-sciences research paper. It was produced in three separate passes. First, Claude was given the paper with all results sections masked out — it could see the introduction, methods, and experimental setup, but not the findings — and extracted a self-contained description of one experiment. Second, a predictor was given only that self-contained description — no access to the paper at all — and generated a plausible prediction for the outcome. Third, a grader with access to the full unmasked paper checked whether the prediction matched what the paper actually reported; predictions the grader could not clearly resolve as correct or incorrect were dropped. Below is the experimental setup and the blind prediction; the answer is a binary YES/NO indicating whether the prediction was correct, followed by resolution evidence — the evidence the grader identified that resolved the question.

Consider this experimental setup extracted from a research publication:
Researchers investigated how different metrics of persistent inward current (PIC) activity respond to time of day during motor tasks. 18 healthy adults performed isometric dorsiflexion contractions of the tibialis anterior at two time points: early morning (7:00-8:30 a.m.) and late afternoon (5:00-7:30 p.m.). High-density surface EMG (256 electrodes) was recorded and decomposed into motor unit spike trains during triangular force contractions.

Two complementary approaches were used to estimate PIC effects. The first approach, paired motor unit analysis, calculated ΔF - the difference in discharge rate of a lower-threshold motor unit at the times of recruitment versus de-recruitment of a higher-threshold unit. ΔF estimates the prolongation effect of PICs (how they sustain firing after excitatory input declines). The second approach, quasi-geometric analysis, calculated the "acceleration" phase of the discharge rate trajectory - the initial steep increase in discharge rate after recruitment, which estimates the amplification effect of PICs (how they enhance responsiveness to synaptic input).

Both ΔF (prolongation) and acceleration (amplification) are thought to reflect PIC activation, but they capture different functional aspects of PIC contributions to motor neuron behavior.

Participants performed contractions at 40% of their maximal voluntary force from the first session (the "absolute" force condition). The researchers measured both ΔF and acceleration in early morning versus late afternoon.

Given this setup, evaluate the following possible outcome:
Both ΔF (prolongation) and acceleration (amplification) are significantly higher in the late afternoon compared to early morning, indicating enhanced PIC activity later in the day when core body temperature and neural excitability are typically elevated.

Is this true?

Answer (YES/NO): NO